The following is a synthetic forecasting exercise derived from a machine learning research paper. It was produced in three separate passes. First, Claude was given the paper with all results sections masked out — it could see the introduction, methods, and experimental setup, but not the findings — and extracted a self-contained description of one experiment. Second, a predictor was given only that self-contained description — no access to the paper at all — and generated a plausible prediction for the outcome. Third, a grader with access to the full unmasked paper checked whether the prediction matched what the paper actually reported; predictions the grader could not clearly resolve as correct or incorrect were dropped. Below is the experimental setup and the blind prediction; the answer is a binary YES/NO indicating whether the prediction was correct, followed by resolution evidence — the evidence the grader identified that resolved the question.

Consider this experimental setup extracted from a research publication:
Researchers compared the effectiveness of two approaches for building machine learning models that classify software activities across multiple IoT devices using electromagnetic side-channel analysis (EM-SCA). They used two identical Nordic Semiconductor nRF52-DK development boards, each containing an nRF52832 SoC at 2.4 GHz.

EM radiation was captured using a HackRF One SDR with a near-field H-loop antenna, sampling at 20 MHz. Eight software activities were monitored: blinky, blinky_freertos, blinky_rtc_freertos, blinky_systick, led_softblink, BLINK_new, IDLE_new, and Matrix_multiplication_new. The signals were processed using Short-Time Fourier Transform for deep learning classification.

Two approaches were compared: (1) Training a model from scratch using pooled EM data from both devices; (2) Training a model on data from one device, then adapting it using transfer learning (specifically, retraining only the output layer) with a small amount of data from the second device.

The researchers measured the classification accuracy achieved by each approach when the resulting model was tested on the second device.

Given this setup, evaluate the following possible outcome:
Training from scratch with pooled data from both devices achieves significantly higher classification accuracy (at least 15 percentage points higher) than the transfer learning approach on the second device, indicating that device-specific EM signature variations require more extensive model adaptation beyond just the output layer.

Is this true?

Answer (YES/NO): NO